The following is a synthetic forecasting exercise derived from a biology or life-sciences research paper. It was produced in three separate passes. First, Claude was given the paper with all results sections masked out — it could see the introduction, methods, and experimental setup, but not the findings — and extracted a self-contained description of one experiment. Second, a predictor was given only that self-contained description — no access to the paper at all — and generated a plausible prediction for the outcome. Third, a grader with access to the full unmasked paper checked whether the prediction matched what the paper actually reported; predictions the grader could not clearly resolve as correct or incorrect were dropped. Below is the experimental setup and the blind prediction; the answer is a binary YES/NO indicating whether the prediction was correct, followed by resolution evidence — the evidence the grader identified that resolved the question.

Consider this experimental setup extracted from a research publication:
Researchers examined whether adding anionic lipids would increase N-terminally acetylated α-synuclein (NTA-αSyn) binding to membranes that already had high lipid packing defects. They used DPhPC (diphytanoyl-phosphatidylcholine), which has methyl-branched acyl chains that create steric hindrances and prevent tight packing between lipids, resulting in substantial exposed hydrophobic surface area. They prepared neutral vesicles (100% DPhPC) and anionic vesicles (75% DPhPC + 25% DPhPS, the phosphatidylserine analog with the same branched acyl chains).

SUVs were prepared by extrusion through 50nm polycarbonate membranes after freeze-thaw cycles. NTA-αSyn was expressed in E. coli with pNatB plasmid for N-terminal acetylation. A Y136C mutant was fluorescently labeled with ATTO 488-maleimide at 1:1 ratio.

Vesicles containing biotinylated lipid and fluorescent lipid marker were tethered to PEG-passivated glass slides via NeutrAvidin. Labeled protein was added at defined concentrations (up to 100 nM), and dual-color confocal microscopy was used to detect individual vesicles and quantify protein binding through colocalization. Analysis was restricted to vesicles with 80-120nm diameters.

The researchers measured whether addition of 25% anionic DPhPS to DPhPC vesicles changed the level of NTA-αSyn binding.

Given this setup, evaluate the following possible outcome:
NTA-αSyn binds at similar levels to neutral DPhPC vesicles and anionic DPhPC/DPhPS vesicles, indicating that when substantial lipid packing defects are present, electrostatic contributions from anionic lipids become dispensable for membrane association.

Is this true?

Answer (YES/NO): NO